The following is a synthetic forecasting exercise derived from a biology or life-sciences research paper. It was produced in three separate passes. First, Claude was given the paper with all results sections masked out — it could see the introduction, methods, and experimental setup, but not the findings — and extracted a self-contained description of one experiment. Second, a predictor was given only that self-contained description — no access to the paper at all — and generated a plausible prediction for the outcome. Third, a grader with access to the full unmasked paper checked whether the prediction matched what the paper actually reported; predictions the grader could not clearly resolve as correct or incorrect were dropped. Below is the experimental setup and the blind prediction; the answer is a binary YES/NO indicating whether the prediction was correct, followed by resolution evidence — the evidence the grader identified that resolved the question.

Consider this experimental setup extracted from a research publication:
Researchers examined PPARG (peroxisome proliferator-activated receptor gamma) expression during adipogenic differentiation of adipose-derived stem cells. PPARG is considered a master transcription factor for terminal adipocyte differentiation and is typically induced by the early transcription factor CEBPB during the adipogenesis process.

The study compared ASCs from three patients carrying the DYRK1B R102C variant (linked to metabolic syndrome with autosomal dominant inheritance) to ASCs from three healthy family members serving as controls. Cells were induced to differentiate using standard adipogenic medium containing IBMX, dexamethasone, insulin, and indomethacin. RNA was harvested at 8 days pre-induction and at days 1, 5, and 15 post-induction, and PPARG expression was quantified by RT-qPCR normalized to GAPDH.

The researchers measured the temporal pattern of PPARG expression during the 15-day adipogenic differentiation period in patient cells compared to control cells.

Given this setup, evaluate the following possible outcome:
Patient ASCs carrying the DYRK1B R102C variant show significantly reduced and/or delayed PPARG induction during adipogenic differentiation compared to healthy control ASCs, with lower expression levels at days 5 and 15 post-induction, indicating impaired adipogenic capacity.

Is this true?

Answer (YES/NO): NO